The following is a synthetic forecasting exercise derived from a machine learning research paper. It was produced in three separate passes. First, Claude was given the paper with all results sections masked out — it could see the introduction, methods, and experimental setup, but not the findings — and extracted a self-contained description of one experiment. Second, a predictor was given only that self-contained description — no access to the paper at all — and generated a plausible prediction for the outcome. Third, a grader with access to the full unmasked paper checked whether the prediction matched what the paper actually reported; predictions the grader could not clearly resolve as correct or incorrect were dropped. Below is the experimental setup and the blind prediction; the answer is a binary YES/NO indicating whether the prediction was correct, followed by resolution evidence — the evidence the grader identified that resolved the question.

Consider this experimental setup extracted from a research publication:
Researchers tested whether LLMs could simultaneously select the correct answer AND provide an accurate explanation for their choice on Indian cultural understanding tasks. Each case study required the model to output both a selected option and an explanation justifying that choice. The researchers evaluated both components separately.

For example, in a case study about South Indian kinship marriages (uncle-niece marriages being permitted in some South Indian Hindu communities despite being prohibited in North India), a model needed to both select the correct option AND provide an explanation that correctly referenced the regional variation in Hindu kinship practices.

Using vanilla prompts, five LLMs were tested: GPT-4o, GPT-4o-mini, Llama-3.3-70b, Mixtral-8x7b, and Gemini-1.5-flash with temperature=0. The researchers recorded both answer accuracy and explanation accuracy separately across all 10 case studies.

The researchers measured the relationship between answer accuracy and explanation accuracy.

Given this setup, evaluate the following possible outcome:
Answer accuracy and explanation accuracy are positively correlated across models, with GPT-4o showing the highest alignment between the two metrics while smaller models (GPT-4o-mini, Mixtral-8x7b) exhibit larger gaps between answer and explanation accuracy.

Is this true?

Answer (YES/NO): NO